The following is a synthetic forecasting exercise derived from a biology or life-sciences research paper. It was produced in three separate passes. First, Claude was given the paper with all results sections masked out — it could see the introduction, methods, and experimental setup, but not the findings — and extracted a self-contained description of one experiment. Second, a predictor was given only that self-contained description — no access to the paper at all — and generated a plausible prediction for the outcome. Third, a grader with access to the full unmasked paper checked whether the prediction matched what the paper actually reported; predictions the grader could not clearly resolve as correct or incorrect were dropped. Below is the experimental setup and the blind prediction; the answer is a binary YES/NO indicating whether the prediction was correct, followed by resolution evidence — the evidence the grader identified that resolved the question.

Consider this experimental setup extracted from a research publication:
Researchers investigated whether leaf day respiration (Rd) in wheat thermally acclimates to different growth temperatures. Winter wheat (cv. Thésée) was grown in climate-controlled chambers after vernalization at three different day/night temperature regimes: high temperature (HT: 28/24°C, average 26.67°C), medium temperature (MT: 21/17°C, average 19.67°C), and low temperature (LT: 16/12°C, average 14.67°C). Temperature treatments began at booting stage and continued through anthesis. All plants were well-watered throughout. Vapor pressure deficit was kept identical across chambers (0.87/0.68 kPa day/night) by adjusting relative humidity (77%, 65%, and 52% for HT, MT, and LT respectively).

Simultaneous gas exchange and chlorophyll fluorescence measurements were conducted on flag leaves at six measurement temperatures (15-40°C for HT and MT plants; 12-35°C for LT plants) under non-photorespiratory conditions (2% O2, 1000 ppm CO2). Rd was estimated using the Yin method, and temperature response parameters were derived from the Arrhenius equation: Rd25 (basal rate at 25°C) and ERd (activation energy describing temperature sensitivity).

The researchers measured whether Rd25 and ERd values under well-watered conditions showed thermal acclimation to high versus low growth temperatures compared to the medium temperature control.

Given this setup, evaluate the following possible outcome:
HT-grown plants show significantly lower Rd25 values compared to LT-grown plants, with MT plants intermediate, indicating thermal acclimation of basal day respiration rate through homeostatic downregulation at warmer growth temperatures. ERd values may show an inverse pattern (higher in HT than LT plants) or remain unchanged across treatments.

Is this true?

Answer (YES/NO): NO